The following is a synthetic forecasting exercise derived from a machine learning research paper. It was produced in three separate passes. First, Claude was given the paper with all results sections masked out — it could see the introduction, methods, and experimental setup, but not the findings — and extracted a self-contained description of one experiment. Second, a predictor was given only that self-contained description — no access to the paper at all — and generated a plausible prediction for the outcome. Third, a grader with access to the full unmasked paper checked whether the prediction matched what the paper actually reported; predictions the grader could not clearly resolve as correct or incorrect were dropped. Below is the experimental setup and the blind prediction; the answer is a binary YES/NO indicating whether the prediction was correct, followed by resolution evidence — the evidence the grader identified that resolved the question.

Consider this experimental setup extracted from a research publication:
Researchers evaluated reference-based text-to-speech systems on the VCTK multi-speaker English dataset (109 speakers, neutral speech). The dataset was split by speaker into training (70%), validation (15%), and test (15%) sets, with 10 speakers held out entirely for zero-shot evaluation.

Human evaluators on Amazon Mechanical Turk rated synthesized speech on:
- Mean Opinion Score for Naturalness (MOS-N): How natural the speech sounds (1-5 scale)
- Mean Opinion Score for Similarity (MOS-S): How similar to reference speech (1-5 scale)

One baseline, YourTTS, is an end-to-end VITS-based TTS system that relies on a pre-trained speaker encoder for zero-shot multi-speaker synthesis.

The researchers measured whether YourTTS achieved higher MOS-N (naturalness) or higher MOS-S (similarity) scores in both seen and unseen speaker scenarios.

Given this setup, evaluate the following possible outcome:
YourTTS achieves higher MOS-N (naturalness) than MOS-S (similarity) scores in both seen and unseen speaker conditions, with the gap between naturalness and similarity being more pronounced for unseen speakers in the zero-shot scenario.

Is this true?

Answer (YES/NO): YES